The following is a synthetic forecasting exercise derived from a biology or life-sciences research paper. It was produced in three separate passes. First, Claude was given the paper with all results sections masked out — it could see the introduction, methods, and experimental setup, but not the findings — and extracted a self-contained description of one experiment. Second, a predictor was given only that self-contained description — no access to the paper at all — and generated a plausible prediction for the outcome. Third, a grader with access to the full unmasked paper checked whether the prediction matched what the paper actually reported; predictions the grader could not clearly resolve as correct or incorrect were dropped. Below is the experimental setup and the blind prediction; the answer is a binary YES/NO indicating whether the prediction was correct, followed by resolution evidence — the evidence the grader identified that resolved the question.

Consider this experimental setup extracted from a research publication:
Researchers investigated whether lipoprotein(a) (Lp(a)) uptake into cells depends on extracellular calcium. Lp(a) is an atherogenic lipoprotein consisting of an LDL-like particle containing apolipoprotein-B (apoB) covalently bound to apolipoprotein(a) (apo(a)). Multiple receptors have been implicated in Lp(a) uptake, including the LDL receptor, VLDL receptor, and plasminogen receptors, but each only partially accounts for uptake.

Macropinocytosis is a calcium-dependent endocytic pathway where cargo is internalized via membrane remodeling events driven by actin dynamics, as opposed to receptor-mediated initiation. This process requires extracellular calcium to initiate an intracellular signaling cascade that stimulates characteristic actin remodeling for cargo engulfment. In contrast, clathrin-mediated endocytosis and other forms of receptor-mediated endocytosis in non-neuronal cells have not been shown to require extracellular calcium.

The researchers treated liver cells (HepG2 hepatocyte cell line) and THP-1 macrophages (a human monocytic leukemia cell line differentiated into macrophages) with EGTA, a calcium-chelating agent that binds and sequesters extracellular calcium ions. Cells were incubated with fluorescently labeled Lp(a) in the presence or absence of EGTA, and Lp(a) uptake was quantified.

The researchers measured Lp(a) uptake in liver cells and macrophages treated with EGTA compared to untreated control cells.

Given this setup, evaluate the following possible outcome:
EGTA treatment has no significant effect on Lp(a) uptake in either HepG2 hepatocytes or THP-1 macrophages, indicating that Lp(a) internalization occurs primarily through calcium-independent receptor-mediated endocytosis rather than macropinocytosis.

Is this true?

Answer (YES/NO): NO